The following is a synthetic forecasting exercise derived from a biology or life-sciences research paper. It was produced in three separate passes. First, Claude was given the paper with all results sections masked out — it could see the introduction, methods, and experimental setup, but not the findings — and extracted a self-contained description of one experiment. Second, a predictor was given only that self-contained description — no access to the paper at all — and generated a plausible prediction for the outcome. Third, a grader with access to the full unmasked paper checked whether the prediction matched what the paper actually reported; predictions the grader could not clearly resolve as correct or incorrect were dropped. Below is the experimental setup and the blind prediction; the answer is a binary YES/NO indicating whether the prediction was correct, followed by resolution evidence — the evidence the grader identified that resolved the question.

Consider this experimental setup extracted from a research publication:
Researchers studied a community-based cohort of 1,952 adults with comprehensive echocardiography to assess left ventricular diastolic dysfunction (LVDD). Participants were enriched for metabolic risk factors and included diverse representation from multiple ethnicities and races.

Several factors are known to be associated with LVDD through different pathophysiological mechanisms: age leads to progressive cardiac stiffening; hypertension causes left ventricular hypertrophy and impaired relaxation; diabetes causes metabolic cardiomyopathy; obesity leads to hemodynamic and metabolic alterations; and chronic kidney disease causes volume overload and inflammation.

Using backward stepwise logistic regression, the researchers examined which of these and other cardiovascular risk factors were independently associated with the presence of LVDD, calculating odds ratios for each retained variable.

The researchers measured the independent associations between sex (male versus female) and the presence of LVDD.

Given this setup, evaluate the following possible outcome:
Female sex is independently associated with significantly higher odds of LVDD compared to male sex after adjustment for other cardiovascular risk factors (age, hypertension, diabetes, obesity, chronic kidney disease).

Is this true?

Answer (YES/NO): NO